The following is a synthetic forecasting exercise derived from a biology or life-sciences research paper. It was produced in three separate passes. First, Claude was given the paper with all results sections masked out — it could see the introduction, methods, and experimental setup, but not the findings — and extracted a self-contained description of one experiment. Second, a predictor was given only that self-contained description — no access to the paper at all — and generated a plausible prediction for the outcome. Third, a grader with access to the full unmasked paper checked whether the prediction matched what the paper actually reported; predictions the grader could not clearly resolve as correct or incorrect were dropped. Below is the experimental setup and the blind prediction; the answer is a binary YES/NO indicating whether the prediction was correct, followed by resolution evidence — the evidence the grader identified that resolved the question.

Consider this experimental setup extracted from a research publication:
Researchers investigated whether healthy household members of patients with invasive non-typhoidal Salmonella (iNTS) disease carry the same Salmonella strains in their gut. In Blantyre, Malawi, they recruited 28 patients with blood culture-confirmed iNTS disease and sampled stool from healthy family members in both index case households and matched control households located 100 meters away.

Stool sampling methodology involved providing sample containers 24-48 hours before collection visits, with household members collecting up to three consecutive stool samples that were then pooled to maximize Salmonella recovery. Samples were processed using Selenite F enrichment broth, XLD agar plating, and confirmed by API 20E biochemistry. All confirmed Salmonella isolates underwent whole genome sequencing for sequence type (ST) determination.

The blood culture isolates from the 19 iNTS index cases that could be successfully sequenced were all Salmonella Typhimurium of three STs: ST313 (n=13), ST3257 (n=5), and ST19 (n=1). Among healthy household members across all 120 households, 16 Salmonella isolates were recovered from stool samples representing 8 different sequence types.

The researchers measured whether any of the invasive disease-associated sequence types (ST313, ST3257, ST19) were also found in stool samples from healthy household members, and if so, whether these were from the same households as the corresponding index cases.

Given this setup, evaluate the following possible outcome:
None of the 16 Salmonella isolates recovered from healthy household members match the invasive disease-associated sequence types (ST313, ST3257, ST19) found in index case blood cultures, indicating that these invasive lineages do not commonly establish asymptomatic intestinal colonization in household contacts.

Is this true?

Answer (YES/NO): NO